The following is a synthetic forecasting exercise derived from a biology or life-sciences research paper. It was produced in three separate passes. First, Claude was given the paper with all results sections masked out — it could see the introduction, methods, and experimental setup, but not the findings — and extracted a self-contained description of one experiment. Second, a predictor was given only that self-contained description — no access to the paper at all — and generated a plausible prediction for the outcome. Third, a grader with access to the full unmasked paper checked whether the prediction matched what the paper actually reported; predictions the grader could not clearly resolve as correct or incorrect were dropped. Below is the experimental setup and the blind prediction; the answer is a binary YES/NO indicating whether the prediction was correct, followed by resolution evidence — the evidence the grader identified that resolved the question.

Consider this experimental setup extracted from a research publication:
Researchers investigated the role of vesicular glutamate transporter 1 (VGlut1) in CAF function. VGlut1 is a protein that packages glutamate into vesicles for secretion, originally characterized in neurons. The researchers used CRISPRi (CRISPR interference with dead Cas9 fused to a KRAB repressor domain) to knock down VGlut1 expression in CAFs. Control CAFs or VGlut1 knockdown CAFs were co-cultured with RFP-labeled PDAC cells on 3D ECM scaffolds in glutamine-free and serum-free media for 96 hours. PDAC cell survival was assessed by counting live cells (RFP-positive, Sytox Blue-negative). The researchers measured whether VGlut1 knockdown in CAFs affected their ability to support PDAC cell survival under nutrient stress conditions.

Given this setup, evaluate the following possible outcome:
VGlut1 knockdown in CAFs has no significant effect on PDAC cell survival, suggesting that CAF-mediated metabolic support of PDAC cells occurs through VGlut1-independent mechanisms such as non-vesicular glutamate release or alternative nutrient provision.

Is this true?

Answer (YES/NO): NO